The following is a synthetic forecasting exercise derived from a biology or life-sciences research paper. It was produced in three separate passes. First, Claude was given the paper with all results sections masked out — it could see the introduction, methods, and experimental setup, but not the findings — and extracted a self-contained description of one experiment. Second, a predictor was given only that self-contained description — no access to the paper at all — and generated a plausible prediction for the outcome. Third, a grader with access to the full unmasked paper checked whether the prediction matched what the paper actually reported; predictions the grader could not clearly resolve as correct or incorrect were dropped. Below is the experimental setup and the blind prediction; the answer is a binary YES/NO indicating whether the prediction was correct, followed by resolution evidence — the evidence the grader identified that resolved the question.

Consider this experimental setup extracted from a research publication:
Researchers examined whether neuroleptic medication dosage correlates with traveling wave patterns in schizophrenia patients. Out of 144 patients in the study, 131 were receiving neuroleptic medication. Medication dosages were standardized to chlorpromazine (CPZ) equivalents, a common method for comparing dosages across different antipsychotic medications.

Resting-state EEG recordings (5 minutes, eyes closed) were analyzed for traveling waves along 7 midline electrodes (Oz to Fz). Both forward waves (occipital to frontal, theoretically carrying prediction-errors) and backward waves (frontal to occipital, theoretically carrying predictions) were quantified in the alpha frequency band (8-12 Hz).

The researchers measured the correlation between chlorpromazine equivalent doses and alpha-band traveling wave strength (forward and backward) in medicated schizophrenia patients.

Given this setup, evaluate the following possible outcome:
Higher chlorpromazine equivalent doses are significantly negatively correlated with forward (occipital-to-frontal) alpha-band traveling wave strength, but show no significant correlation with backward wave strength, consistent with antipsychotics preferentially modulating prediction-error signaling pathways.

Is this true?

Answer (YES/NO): NO